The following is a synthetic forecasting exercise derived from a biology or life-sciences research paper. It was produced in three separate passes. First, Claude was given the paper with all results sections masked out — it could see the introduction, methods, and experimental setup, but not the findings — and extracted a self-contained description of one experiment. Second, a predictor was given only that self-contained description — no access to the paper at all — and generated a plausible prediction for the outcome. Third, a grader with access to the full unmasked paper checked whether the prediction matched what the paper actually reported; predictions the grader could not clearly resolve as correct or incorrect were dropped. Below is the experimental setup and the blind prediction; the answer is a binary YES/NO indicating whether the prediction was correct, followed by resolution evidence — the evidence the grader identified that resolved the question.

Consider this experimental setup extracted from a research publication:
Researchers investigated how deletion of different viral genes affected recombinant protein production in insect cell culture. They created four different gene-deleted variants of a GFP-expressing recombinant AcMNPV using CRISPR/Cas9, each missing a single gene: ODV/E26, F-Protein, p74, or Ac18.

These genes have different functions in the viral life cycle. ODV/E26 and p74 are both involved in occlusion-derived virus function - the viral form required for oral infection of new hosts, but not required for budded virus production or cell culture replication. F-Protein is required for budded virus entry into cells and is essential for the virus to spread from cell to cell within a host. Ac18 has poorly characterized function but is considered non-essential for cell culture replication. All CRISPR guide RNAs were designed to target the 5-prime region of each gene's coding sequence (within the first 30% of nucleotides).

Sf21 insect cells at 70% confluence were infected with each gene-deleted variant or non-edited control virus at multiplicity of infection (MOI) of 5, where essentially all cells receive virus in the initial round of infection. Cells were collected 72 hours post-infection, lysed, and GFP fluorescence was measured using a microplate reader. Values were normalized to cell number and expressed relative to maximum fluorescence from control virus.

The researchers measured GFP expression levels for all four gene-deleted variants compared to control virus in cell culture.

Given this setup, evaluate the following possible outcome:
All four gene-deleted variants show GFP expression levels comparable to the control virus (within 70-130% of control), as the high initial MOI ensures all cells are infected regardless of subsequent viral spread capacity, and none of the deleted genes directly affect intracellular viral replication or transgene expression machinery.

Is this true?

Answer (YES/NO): YES